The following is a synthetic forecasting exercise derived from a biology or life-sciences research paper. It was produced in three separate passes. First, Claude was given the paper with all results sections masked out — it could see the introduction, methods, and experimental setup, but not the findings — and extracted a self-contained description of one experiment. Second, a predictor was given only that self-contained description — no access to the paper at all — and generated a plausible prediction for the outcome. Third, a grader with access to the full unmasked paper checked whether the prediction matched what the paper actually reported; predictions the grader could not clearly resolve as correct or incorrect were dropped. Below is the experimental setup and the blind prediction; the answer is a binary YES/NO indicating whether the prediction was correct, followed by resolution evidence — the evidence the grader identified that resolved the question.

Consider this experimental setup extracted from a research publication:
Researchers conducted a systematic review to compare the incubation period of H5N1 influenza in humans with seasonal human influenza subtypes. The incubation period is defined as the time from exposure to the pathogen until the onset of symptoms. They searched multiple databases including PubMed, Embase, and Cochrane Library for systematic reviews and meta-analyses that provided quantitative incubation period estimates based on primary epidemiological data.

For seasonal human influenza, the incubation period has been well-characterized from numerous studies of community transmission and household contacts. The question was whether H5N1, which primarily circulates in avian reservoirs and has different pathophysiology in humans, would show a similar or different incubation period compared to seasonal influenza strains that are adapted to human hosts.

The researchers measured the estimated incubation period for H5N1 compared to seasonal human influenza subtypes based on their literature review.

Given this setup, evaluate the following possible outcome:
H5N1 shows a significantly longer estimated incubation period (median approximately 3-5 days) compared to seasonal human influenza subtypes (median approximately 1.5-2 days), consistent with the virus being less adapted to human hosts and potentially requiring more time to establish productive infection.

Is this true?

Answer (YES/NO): YES